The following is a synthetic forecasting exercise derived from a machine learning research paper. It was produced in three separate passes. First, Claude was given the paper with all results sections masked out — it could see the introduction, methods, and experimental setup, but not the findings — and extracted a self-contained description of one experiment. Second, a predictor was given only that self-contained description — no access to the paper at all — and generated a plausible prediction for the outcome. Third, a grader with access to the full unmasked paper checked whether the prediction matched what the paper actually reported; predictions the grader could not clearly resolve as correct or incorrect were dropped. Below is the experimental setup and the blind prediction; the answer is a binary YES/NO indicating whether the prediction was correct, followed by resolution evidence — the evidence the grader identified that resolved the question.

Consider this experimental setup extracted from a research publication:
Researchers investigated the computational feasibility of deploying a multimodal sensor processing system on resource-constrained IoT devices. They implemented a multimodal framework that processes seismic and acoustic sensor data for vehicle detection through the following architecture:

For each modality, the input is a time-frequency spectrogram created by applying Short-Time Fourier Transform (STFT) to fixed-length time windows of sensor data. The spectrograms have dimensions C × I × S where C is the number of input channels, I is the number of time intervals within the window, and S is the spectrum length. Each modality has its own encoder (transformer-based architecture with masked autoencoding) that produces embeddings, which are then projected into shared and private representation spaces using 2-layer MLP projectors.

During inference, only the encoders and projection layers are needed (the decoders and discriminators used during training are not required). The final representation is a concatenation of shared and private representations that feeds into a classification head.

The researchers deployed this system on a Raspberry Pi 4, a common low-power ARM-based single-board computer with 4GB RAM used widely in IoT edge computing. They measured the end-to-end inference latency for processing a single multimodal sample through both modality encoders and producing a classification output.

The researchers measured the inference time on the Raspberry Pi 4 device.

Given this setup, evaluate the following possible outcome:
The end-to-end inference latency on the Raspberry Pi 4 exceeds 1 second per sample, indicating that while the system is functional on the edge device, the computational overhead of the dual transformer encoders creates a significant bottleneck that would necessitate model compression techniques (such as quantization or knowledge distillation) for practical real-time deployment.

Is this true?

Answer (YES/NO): NO